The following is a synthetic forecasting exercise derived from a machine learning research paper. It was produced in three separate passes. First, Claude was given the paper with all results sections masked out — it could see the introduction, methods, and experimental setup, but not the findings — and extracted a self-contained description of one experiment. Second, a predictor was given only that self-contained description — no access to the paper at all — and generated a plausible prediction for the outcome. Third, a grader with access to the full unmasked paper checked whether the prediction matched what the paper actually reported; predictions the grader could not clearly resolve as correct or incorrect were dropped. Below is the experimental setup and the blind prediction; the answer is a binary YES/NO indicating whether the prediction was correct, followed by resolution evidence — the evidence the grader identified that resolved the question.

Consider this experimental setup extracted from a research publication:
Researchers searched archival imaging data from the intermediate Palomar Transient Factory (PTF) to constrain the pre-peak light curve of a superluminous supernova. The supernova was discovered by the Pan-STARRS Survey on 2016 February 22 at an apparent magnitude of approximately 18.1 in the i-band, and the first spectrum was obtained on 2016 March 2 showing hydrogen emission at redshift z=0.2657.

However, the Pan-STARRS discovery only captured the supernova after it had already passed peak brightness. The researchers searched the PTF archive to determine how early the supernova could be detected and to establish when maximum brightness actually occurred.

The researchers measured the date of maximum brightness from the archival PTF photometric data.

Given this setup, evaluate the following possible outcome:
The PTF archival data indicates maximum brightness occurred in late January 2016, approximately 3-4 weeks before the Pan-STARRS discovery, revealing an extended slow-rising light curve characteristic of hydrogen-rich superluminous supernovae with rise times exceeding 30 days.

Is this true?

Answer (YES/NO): NO